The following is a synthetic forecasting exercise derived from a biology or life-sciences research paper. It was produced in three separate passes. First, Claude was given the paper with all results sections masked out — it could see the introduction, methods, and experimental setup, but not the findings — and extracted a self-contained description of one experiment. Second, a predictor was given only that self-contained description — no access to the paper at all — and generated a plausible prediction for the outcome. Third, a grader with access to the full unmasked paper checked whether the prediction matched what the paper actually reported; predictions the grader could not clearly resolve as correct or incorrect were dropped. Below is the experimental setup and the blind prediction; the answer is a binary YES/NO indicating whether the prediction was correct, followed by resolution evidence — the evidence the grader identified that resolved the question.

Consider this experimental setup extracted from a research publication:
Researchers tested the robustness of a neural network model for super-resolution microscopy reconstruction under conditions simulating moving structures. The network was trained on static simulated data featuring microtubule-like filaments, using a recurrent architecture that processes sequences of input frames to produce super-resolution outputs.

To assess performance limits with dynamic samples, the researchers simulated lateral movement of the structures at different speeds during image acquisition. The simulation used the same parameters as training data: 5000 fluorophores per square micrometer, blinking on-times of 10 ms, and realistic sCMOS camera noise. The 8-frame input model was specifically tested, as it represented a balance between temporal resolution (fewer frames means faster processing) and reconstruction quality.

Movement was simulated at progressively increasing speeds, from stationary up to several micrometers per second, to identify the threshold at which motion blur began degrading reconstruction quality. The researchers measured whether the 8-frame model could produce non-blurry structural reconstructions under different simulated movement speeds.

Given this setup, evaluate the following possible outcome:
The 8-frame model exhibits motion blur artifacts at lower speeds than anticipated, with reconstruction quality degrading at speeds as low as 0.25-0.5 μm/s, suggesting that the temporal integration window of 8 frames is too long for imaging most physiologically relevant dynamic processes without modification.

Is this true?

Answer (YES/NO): NO